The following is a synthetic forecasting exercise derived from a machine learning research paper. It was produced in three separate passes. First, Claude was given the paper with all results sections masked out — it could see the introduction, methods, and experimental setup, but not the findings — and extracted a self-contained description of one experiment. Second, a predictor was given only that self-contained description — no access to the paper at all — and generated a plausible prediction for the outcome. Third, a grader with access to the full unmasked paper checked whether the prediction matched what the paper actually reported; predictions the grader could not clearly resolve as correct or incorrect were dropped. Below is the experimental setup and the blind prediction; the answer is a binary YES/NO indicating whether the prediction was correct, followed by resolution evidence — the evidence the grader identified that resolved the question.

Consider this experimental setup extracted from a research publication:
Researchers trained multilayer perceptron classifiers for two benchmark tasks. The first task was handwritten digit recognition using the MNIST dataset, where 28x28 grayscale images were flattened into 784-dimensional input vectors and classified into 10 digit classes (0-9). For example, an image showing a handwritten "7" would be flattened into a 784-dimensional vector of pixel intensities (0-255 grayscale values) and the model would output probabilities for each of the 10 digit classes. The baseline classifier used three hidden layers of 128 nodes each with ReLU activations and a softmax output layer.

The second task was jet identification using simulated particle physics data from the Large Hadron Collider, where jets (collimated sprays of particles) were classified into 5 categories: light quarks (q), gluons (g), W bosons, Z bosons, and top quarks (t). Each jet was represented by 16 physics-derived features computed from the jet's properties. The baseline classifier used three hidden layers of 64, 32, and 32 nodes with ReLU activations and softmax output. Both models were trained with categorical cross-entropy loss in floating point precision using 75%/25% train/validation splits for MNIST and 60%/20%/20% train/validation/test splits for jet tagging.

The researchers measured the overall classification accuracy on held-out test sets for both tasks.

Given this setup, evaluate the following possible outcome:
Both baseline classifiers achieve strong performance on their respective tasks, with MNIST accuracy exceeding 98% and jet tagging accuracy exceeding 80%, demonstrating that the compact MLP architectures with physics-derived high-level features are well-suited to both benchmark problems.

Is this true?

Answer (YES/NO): NO